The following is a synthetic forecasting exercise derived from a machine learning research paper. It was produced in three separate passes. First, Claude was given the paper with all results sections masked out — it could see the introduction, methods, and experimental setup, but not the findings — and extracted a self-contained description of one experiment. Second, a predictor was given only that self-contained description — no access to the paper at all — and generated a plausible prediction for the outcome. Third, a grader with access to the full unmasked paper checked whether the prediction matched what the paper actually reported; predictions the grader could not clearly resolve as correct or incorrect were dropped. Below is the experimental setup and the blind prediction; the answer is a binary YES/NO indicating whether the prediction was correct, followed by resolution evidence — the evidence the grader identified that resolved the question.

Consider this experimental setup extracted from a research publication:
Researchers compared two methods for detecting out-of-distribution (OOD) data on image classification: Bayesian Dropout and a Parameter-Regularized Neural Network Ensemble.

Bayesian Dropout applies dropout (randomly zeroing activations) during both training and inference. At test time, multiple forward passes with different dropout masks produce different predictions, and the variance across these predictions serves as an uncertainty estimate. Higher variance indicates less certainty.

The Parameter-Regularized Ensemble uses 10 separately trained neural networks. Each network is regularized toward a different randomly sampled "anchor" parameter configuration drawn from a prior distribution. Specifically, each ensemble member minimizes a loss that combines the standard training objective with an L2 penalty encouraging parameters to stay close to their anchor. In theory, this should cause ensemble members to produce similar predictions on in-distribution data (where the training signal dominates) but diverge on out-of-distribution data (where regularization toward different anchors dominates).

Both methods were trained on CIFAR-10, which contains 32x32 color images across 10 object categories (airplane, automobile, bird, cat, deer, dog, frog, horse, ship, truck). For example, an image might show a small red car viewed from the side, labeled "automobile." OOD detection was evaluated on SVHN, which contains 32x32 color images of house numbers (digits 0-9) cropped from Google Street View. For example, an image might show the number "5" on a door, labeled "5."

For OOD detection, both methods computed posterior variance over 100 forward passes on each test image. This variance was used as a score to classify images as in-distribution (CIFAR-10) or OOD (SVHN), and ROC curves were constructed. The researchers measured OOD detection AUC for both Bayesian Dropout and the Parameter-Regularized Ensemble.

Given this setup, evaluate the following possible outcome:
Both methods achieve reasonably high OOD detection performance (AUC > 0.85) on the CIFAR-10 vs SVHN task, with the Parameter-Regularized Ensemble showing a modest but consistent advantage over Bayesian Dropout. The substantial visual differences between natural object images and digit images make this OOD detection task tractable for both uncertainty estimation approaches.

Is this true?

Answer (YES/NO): NO